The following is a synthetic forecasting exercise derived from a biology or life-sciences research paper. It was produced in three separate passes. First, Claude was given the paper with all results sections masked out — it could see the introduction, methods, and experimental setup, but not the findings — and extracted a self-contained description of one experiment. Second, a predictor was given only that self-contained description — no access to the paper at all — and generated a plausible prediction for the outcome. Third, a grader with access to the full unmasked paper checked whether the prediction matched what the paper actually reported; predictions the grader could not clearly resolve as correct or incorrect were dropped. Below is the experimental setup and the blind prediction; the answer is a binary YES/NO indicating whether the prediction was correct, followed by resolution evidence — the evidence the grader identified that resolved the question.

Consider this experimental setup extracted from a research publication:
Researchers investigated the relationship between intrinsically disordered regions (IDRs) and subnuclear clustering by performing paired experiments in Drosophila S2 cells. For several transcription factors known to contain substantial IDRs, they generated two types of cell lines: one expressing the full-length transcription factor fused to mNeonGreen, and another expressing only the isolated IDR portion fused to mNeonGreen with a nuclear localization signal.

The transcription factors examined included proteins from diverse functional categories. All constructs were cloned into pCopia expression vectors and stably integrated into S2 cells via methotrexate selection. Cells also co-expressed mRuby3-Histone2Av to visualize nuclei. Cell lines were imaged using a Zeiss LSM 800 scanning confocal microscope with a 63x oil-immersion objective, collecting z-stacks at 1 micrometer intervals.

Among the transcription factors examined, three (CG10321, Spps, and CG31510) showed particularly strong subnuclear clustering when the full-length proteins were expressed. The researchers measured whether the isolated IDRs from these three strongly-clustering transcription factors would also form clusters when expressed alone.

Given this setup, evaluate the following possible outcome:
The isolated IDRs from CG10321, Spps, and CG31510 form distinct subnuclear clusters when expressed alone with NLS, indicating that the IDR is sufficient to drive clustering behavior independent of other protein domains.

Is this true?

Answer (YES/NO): NO